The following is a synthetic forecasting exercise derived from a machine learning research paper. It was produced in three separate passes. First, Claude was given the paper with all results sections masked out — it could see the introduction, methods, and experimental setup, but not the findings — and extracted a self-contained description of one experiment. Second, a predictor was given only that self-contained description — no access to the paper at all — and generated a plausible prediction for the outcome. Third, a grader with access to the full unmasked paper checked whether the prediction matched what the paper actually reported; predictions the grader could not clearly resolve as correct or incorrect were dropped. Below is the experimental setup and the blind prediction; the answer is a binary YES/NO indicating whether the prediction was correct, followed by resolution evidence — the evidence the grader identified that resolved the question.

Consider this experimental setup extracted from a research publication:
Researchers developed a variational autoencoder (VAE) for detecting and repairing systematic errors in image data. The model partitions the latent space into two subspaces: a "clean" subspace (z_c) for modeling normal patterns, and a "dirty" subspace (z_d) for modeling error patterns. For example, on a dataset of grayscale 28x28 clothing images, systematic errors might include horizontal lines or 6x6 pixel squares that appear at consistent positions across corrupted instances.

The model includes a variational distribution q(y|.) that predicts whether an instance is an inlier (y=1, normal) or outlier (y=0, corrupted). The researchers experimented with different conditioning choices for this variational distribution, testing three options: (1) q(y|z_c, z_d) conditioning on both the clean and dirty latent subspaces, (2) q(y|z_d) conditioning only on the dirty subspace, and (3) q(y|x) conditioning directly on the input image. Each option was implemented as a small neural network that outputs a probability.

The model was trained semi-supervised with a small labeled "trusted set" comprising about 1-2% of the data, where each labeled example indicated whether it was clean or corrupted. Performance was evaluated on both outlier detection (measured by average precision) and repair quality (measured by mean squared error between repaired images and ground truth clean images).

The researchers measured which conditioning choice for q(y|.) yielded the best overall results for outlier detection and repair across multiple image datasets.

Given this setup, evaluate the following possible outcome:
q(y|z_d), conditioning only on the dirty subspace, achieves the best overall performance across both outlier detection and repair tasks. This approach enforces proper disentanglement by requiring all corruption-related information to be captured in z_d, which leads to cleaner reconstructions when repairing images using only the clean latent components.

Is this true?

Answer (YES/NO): NO